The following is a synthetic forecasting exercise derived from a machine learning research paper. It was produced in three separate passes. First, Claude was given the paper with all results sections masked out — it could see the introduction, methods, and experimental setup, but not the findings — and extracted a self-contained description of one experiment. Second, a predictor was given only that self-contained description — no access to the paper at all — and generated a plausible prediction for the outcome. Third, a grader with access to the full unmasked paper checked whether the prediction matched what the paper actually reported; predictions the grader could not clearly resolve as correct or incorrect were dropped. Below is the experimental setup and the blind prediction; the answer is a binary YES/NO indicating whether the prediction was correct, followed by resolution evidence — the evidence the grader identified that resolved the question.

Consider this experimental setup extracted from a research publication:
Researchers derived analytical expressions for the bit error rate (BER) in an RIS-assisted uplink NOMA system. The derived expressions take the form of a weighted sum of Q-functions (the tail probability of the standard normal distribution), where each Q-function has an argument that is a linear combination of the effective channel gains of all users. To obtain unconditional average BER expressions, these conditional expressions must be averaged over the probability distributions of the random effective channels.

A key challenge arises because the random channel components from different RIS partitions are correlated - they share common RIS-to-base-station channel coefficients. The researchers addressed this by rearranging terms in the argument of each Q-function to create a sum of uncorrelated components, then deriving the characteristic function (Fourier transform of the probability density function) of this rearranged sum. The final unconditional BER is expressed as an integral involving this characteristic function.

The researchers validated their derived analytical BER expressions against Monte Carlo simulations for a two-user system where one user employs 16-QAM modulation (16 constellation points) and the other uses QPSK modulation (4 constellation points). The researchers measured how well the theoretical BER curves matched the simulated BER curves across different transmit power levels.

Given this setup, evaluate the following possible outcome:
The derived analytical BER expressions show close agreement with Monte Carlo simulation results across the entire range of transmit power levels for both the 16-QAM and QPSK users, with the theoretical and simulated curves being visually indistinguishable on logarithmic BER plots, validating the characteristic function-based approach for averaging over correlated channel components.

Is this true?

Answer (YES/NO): YES